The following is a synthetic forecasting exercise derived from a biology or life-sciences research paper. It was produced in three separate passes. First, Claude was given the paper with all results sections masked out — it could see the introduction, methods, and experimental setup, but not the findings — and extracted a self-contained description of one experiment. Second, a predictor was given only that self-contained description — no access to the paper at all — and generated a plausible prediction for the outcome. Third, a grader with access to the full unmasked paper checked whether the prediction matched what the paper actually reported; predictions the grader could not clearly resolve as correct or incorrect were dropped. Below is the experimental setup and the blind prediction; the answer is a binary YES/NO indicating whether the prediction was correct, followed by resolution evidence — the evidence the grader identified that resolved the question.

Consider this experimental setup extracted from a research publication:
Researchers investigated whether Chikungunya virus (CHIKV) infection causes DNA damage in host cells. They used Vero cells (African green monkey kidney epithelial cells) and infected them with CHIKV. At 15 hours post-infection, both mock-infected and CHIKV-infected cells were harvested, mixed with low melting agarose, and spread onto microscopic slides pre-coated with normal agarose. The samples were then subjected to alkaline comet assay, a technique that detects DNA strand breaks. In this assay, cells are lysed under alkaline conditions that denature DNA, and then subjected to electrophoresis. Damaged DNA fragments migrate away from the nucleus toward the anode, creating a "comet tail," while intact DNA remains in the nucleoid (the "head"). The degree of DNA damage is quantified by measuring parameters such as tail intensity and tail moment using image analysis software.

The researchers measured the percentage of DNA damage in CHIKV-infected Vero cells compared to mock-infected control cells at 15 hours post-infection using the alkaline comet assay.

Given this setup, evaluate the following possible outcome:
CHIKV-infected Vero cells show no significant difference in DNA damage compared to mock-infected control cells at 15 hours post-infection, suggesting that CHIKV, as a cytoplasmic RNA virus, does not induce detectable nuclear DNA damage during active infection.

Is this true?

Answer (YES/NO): NO